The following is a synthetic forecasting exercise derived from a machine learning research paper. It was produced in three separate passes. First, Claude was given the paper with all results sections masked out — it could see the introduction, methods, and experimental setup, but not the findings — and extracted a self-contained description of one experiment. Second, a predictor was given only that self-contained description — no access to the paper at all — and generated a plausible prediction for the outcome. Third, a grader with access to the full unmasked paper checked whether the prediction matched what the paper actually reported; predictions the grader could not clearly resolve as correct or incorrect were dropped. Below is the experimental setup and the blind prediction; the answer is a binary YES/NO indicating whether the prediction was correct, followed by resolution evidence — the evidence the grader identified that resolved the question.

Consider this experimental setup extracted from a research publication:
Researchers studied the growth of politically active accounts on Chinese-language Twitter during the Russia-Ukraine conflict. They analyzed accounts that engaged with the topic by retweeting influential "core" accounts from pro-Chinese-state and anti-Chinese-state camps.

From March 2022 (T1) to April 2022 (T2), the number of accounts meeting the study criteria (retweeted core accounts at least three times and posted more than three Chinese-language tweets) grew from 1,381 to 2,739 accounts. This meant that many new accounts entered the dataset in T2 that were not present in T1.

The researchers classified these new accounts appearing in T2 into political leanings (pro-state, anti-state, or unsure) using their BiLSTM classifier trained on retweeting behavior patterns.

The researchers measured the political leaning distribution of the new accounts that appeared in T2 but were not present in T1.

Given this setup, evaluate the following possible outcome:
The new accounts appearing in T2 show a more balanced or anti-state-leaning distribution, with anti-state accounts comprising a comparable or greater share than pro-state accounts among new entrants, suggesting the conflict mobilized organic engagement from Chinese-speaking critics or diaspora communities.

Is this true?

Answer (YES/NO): YES